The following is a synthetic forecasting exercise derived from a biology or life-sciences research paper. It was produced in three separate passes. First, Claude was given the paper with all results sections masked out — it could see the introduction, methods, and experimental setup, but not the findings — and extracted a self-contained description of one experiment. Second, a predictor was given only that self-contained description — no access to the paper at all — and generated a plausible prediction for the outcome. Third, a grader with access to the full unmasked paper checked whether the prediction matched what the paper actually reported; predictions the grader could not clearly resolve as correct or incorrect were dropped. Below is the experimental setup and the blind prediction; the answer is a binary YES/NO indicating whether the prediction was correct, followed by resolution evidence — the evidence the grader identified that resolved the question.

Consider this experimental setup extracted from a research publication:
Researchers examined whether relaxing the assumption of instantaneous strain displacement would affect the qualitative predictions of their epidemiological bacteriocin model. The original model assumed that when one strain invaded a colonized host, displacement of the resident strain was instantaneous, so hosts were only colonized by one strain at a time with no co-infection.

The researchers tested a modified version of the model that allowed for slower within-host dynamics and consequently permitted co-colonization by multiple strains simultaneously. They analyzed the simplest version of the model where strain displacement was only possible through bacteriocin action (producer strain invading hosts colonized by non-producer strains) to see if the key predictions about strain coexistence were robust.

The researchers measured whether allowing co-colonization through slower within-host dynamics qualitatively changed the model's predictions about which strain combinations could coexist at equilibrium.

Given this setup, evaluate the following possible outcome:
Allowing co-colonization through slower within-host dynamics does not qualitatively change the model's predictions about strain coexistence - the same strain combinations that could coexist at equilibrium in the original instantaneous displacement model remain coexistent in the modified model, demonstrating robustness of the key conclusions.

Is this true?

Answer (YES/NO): YES